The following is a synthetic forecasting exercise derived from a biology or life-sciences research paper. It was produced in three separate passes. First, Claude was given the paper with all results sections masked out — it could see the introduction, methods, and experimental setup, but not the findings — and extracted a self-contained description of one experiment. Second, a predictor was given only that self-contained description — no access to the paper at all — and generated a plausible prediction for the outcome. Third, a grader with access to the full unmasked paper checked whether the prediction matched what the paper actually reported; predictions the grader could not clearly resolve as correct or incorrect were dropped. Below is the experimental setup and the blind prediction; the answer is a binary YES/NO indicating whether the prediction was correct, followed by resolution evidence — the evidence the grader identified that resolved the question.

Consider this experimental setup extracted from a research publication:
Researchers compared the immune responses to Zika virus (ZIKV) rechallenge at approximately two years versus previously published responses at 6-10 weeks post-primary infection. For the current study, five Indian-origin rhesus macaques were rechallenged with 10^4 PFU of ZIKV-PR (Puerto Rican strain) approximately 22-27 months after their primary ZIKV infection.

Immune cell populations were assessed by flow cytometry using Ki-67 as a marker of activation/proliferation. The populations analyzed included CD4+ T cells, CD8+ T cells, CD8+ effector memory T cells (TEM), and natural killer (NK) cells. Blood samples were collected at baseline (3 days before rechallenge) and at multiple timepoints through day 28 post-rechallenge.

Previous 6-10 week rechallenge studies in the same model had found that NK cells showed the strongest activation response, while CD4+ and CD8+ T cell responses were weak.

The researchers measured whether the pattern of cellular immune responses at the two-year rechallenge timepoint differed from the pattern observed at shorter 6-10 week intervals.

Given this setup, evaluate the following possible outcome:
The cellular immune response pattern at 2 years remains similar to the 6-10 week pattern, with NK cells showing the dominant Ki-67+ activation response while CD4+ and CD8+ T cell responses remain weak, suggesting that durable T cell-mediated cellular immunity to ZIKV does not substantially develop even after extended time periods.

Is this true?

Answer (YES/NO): NO